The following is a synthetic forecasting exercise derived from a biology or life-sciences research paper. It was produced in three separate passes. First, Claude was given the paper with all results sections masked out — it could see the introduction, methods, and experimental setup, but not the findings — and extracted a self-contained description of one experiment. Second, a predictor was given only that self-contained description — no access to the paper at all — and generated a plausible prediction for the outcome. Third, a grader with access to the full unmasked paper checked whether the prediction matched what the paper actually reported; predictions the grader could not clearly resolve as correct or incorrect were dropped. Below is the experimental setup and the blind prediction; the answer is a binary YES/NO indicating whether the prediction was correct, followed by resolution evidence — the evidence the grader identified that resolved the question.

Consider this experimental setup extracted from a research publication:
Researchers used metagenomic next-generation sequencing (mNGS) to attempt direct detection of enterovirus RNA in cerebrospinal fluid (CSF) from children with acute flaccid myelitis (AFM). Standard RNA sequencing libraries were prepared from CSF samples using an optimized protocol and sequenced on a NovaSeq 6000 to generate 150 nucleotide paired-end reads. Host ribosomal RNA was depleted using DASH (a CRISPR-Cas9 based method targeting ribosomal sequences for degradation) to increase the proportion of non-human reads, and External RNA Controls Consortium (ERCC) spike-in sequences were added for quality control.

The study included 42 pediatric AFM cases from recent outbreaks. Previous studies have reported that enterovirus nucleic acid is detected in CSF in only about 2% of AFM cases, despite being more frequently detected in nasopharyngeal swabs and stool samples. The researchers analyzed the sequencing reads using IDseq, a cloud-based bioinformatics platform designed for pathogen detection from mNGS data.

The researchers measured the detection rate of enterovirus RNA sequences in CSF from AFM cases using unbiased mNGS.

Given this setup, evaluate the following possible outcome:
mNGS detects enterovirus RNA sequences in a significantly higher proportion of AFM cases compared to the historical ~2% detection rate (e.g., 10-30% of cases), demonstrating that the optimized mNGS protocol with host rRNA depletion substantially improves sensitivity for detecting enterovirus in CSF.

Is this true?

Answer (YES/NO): NO